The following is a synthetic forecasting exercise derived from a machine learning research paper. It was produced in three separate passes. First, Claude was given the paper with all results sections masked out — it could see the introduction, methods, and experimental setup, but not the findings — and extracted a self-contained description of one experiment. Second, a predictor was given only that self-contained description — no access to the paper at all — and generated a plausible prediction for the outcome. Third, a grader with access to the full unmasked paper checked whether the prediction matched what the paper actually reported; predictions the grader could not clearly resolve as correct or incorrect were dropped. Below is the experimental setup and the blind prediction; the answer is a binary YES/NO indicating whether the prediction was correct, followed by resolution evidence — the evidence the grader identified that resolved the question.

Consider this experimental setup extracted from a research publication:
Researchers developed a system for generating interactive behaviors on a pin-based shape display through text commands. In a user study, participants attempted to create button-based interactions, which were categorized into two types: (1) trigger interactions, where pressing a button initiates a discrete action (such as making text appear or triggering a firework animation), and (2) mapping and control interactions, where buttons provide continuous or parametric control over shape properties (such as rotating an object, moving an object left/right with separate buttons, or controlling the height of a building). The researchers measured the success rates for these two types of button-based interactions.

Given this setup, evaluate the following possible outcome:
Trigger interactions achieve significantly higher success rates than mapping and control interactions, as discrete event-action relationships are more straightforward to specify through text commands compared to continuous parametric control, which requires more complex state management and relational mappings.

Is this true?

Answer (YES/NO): NO